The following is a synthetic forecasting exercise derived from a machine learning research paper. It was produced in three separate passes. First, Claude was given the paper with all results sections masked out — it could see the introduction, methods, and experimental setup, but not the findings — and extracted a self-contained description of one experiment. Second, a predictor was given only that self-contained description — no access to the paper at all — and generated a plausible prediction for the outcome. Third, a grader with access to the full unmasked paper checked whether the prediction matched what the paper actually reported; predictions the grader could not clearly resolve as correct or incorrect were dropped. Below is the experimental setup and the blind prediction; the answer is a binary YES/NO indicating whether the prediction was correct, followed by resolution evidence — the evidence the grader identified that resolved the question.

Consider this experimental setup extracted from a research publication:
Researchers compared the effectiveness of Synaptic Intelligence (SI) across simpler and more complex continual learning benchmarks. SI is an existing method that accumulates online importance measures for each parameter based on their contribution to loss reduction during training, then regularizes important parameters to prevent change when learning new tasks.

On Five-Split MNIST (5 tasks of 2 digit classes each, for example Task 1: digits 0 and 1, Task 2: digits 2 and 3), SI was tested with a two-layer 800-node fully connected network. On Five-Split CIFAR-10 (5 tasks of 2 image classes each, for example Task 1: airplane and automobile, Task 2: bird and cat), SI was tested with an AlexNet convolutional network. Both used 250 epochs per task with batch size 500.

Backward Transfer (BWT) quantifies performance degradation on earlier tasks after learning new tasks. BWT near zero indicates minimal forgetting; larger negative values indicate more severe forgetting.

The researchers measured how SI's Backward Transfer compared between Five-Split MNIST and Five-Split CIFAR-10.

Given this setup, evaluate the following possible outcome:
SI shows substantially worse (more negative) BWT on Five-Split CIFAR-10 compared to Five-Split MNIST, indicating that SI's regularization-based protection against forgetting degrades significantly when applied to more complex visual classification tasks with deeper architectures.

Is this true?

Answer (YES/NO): YES